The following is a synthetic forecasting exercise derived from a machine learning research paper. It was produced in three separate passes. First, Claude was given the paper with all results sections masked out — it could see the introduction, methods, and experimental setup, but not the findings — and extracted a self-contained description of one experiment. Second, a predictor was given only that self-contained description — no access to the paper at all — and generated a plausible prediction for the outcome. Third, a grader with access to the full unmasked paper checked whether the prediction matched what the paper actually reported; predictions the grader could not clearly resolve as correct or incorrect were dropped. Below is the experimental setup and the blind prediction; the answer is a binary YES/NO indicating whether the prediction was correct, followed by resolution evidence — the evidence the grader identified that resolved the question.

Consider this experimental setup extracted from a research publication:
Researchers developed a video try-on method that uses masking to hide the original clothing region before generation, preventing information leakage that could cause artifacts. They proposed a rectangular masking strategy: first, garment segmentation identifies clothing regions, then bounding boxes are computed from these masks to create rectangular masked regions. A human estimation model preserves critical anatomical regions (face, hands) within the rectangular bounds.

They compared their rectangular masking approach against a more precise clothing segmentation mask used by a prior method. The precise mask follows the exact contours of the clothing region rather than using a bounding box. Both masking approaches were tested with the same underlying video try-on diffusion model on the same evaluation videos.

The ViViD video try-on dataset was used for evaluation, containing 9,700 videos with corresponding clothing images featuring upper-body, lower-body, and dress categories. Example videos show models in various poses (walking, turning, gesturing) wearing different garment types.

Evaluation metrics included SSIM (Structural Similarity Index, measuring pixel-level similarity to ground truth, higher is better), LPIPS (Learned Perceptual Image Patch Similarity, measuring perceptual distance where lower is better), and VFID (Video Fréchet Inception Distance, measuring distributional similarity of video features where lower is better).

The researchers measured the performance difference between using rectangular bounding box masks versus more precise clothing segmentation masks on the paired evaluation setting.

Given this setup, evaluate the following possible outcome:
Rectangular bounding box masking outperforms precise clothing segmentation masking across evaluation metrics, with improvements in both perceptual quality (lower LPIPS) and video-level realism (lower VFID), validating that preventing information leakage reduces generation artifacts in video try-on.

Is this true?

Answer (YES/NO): NO